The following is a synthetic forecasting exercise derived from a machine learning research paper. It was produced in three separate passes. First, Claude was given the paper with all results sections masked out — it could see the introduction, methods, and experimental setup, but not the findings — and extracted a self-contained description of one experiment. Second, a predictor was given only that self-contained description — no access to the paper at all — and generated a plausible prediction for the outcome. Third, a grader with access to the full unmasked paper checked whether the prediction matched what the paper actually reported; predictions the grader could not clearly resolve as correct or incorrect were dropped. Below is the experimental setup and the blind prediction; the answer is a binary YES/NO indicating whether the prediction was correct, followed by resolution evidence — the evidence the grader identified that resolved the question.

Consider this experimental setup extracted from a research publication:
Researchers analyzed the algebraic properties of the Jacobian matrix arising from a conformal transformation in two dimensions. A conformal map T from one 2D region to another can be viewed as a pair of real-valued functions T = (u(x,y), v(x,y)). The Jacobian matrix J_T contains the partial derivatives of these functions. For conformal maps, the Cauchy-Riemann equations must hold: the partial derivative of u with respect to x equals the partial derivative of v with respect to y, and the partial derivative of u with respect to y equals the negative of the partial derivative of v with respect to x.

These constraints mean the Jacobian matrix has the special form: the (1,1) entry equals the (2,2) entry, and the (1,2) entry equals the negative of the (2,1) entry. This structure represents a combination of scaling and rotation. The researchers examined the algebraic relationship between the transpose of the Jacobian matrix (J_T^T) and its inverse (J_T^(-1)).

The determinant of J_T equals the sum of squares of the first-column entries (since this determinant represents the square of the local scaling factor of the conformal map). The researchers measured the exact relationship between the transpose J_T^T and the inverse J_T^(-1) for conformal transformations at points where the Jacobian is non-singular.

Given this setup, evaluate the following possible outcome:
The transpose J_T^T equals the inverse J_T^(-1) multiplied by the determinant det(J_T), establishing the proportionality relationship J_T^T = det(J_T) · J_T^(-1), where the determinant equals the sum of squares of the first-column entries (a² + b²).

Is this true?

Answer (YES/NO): YES